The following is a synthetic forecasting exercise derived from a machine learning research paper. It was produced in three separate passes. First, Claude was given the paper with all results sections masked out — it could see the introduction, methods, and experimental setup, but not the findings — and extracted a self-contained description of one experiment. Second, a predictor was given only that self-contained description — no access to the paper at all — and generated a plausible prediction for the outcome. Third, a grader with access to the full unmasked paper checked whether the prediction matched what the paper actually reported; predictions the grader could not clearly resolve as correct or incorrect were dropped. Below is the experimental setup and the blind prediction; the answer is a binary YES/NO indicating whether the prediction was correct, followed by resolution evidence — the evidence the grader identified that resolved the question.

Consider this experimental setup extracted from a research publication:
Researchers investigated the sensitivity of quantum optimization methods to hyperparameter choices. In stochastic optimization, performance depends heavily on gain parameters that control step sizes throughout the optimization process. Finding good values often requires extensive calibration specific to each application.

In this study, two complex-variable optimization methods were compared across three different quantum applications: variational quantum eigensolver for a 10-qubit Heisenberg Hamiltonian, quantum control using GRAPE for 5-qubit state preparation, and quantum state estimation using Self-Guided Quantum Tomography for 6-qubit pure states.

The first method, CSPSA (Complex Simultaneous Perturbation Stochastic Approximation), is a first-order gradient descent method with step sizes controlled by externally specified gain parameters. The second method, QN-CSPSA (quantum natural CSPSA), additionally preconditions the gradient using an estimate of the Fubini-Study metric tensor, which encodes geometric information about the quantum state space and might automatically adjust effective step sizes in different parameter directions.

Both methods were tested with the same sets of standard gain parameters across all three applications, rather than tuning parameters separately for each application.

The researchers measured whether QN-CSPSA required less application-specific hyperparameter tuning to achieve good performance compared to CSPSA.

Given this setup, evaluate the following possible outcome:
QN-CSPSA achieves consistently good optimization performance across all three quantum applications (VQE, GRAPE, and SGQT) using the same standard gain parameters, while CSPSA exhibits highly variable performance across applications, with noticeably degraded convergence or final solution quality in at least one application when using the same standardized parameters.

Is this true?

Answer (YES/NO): YES